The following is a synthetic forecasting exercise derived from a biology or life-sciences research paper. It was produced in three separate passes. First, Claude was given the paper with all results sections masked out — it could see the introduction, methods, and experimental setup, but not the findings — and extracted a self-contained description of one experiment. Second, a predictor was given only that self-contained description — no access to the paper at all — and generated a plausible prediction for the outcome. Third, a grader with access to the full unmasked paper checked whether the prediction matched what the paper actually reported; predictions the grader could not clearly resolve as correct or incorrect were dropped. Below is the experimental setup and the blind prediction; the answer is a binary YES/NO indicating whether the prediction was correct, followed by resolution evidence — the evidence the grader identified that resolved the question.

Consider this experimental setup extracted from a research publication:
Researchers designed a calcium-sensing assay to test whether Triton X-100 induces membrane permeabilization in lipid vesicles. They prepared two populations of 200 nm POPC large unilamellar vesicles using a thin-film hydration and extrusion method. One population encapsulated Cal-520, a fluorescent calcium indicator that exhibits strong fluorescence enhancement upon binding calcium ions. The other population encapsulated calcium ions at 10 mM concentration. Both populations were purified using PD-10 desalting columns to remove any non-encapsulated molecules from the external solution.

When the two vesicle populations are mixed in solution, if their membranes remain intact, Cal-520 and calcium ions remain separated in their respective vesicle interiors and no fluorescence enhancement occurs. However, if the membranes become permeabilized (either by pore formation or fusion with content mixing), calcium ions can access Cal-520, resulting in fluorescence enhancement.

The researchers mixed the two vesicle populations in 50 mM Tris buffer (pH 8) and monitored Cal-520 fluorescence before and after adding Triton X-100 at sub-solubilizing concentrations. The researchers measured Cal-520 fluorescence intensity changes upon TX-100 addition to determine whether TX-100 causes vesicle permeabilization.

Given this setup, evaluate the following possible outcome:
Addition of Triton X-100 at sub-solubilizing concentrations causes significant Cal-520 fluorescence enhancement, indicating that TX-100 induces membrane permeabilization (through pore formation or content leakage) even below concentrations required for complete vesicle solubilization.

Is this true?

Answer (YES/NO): YES